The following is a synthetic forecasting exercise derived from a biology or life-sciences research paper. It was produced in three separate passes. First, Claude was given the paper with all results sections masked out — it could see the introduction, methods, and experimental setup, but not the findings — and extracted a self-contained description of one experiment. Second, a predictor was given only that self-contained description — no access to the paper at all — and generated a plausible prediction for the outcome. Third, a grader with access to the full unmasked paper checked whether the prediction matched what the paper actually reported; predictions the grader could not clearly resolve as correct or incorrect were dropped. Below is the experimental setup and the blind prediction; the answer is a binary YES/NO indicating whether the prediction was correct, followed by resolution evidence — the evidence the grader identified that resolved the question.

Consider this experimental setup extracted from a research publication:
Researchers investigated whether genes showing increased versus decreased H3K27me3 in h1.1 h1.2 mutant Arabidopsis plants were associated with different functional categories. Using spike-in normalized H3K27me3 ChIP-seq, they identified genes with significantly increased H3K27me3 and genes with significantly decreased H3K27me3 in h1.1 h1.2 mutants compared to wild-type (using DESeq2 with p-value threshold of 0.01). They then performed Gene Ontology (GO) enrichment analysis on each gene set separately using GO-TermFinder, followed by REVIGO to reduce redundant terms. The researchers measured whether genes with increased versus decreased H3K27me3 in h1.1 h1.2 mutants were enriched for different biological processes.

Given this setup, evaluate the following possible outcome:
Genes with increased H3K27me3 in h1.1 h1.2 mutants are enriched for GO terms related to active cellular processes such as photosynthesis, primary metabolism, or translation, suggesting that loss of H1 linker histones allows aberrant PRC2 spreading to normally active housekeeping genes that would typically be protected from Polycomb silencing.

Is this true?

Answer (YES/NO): NO